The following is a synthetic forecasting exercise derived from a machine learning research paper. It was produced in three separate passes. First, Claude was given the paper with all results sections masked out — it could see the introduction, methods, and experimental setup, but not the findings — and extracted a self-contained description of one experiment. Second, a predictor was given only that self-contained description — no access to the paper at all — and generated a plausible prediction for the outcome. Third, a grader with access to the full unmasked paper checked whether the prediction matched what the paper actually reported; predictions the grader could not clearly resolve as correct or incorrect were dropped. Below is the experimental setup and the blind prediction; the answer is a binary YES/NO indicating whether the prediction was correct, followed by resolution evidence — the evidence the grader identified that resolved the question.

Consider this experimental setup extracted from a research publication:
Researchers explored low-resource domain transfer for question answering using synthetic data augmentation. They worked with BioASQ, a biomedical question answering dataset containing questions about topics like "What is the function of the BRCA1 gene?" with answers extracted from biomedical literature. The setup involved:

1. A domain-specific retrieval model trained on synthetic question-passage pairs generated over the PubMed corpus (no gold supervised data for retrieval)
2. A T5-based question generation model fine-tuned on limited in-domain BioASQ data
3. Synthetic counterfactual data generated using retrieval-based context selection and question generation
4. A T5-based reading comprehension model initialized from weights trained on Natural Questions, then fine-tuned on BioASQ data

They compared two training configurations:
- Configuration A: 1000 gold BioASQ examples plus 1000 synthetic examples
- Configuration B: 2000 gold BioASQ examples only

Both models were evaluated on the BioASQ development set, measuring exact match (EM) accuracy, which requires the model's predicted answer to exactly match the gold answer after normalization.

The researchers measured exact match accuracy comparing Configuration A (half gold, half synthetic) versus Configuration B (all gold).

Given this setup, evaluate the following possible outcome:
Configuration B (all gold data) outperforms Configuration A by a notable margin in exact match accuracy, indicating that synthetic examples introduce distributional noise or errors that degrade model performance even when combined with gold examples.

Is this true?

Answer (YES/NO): NO